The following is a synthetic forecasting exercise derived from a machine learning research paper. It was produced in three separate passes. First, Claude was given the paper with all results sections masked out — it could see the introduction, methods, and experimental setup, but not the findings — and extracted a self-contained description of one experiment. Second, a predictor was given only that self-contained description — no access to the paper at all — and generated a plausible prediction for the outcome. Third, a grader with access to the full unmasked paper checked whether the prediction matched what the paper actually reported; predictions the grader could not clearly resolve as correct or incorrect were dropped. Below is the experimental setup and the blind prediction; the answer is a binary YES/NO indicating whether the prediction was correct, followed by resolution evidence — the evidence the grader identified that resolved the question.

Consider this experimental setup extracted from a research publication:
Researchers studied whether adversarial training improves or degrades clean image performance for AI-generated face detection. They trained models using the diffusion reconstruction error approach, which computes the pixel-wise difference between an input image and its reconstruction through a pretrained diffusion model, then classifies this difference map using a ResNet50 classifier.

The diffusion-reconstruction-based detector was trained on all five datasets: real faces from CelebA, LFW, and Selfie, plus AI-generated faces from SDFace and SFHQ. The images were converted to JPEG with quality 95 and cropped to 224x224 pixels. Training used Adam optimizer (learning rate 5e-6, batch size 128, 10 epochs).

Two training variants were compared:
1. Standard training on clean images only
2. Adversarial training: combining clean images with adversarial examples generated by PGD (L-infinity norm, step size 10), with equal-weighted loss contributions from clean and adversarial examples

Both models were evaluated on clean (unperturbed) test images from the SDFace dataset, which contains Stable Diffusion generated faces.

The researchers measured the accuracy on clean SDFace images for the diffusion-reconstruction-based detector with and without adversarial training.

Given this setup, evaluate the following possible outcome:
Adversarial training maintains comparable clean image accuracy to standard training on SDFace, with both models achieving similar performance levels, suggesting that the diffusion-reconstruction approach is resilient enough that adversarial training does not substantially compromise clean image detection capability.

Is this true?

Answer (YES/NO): YES